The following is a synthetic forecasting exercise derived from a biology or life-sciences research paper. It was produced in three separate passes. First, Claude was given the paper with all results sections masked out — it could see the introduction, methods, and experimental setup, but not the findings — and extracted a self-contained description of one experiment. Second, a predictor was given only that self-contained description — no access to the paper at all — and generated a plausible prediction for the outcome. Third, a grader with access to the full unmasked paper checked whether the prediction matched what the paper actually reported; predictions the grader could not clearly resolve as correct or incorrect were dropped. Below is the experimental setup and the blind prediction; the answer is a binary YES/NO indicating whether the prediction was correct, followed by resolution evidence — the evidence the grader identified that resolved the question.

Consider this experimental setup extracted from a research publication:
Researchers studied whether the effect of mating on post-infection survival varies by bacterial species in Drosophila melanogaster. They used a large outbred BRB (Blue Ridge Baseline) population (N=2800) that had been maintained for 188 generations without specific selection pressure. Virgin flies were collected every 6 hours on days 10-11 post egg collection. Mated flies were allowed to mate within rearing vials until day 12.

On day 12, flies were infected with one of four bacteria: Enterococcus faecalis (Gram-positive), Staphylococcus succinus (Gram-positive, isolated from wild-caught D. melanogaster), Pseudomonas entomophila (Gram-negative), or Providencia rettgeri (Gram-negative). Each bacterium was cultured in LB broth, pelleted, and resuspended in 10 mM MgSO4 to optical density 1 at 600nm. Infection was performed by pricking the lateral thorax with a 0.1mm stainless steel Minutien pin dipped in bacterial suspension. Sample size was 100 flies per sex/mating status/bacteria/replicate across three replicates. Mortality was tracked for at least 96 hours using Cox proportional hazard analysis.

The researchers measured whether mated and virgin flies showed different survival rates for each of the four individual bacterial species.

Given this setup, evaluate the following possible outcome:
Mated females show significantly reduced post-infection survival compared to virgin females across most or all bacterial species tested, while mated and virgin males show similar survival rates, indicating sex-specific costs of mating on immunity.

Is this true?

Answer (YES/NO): NO